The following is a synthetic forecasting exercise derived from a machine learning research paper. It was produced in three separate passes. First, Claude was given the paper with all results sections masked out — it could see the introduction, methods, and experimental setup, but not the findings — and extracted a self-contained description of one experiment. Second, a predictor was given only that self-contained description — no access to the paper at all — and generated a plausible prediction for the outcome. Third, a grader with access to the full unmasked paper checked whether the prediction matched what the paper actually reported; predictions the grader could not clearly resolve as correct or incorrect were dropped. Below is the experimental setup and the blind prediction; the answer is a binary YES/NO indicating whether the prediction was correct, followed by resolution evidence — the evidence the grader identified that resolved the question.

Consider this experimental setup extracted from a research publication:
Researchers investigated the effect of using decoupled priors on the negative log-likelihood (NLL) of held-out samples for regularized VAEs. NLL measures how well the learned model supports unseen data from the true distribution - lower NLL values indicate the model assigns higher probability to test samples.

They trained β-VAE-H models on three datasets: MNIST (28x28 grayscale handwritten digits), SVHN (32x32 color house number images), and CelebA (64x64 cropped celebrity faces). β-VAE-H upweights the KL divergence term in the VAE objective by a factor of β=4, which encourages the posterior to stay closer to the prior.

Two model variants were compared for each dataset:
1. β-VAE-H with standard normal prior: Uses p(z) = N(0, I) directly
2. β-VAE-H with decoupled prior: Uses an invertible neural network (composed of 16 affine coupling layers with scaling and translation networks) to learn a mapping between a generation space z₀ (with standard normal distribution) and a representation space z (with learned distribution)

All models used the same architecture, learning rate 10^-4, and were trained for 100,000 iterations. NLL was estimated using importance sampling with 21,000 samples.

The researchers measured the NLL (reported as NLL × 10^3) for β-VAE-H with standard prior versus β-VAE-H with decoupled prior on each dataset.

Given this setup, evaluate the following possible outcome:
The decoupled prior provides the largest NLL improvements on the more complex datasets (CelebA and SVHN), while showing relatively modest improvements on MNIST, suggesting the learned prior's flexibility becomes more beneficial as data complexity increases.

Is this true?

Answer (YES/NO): NO